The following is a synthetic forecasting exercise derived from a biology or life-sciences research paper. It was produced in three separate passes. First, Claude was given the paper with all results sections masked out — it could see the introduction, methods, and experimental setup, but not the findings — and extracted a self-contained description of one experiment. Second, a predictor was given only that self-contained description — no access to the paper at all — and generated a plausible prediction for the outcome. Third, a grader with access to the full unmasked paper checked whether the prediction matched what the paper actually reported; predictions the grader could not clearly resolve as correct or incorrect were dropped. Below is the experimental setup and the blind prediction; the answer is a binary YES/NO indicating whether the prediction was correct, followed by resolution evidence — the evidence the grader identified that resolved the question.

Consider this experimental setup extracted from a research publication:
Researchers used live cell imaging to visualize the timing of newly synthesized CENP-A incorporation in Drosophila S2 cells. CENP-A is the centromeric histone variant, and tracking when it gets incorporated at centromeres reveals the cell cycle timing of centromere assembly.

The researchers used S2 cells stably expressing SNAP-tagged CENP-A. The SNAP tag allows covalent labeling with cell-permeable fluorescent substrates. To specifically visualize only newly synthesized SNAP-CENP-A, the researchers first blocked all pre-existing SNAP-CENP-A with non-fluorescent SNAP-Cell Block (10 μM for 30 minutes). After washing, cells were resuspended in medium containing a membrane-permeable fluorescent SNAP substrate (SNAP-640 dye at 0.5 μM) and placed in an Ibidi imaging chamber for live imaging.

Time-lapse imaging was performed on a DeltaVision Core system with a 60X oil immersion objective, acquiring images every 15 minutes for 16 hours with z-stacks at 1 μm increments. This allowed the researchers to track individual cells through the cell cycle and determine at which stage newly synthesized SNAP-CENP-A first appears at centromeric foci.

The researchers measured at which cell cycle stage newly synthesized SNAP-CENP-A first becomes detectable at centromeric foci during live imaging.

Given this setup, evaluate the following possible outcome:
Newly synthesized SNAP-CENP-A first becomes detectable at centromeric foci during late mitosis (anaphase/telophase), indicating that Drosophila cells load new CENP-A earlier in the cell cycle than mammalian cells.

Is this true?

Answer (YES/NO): NO